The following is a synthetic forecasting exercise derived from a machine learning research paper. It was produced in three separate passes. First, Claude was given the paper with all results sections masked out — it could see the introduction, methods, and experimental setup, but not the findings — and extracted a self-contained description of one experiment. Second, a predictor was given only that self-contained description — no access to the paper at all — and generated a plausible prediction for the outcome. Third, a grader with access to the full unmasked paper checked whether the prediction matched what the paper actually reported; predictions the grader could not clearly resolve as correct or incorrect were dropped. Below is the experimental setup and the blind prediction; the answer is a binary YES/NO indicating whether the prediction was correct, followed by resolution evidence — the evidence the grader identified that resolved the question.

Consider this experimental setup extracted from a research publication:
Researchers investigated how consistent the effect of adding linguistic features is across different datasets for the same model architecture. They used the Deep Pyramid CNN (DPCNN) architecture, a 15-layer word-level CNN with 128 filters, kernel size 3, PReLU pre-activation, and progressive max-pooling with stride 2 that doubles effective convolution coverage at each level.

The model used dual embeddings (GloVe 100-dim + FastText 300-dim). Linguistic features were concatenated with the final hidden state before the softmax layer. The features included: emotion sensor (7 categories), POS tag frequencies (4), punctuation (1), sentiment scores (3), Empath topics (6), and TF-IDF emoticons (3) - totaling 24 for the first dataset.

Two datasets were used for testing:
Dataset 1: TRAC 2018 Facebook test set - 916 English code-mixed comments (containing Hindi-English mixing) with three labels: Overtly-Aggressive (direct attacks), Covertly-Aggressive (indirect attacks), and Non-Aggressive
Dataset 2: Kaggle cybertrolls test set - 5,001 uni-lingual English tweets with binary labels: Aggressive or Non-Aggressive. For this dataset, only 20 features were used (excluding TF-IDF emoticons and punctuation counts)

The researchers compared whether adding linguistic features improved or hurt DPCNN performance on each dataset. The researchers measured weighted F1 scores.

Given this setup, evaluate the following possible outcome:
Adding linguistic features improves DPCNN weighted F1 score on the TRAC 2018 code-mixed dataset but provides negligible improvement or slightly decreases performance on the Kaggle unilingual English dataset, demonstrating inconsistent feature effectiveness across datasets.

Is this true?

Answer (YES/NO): NO